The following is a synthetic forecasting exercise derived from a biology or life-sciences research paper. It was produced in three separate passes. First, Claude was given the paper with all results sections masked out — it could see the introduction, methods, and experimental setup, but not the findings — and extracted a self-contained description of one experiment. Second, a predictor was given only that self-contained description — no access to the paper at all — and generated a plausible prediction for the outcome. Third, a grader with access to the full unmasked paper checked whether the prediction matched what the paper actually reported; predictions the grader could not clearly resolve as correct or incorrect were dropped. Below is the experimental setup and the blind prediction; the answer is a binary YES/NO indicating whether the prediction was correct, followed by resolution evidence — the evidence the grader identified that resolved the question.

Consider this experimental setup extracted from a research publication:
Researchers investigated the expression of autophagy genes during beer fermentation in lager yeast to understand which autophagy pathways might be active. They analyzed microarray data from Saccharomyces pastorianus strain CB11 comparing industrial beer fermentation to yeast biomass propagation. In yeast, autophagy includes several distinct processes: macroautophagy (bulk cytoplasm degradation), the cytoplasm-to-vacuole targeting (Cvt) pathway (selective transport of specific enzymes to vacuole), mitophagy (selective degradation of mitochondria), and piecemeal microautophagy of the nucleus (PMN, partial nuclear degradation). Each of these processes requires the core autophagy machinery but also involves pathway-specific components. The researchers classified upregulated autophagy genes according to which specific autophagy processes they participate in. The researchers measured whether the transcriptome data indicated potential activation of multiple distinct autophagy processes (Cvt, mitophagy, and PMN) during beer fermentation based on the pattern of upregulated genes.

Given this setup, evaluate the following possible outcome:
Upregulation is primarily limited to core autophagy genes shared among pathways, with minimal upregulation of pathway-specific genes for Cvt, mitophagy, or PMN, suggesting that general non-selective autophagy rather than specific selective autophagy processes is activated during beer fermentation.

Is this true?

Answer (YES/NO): NO